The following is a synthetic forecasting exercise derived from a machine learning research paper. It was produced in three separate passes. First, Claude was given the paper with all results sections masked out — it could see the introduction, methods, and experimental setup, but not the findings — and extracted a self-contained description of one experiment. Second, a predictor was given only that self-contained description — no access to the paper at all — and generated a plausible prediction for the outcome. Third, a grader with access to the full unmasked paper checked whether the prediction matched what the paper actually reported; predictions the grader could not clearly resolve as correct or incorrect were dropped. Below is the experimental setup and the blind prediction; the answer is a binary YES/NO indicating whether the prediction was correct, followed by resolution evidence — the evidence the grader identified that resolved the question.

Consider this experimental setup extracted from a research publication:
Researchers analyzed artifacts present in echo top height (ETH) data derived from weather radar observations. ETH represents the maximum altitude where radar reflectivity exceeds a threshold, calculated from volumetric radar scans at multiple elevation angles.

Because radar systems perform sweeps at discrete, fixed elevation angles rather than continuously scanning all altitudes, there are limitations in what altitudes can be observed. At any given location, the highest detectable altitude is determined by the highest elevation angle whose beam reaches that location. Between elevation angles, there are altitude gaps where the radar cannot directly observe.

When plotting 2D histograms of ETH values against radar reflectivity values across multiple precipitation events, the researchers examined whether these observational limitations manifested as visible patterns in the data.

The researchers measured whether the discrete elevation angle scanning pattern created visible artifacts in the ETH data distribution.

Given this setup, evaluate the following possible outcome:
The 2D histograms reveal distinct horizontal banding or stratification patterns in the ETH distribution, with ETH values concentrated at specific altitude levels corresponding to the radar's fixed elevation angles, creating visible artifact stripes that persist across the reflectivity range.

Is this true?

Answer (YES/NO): NO